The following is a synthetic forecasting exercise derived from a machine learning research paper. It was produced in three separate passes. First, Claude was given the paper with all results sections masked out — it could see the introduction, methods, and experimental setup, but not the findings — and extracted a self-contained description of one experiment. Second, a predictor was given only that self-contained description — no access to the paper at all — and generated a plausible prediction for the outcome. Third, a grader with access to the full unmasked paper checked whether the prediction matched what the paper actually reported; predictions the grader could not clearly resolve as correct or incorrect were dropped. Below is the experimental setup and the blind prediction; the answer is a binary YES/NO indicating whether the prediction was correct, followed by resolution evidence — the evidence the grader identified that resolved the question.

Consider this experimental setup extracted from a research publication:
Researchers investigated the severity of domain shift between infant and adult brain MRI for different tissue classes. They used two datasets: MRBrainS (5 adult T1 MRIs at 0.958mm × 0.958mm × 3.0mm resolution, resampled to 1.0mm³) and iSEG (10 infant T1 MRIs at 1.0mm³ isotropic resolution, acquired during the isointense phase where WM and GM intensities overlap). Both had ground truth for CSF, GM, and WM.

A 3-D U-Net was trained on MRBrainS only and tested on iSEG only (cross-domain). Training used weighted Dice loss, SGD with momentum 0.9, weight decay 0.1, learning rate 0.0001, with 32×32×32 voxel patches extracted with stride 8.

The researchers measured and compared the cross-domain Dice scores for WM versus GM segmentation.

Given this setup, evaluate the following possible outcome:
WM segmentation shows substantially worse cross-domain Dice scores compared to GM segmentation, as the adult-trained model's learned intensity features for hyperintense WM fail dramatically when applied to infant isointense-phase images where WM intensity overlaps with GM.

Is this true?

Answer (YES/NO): NO